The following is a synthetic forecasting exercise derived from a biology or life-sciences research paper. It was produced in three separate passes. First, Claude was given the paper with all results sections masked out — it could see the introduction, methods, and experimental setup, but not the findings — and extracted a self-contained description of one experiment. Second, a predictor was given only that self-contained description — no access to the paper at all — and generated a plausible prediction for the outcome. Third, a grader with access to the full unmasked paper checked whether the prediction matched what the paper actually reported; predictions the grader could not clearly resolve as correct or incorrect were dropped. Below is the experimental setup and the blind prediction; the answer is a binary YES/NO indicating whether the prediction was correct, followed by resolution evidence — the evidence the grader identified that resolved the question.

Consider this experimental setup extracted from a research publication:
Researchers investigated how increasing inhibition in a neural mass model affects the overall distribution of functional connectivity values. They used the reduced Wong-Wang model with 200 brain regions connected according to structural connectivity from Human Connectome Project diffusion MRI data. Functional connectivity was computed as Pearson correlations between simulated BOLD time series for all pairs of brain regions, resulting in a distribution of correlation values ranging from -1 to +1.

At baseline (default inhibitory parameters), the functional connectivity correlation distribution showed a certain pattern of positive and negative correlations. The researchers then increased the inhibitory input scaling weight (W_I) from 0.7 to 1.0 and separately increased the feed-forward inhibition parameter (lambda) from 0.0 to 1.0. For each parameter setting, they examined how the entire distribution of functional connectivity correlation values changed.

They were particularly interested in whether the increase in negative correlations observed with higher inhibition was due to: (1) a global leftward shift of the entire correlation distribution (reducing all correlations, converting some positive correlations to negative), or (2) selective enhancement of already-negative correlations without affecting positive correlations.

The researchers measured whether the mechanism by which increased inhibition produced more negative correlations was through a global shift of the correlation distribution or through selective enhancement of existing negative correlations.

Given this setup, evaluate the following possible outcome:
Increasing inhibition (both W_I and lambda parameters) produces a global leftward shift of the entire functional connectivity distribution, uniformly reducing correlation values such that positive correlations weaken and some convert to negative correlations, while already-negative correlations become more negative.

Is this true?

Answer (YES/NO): NO